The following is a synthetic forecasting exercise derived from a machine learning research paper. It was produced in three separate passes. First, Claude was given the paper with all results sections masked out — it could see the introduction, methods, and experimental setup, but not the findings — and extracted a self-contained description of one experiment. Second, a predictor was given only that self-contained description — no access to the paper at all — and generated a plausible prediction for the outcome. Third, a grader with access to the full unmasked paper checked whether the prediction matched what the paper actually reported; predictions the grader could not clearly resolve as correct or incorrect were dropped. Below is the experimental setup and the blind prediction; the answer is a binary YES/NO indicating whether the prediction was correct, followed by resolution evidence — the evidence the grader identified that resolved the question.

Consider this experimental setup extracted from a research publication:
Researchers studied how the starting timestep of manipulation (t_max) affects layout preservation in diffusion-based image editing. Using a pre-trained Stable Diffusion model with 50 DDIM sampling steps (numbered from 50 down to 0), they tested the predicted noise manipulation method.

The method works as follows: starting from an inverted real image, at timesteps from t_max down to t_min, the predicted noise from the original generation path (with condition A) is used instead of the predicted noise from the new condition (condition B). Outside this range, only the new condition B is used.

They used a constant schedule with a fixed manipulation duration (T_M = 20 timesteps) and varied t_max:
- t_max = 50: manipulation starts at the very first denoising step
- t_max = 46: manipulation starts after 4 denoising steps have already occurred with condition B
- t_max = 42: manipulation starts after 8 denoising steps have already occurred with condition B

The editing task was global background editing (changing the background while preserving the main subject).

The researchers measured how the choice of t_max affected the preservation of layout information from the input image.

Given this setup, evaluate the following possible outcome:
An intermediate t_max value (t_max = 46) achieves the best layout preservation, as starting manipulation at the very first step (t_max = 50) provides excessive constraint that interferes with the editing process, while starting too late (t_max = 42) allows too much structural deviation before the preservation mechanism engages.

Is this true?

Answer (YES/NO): NO